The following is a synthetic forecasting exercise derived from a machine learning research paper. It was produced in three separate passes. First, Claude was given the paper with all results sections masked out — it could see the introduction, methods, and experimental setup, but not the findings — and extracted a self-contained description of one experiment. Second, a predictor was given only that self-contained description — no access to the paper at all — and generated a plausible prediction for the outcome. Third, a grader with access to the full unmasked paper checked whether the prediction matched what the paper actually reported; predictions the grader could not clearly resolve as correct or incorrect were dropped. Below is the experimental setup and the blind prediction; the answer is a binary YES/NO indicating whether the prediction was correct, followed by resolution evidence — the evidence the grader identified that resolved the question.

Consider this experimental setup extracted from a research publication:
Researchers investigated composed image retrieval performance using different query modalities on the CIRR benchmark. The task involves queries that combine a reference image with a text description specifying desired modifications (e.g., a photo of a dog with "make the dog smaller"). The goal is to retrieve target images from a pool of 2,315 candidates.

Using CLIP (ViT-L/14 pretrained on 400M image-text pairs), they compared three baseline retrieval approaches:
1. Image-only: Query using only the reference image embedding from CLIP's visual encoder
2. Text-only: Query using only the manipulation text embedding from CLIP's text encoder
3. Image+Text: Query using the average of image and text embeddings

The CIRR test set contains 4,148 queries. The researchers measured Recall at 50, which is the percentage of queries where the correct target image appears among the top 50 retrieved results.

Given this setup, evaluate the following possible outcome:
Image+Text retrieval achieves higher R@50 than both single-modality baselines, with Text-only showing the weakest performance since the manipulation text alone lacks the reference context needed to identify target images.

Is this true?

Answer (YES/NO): NO